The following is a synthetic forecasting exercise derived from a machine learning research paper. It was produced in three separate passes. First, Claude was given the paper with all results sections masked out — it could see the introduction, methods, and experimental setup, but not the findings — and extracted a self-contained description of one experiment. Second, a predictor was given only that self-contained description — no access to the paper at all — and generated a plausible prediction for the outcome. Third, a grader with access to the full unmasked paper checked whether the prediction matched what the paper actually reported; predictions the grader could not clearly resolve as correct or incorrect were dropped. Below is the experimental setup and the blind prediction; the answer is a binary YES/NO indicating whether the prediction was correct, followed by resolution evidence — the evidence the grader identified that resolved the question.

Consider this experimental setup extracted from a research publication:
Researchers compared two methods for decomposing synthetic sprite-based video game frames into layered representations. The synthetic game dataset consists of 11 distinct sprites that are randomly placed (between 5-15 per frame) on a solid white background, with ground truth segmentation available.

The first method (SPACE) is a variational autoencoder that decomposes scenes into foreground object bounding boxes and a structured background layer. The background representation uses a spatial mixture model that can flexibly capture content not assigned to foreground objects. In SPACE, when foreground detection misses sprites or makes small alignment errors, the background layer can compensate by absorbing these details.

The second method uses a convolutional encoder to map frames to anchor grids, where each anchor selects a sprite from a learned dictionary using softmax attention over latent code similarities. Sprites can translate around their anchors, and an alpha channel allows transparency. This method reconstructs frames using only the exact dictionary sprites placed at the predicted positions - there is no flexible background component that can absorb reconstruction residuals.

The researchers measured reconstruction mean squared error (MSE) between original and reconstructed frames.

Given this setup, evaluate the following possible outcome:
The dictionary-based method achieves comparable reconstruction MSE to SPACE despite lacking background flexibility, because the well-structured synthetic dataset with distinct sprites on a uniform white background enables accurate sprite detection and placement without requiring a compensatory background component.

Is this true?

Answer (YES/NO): NO